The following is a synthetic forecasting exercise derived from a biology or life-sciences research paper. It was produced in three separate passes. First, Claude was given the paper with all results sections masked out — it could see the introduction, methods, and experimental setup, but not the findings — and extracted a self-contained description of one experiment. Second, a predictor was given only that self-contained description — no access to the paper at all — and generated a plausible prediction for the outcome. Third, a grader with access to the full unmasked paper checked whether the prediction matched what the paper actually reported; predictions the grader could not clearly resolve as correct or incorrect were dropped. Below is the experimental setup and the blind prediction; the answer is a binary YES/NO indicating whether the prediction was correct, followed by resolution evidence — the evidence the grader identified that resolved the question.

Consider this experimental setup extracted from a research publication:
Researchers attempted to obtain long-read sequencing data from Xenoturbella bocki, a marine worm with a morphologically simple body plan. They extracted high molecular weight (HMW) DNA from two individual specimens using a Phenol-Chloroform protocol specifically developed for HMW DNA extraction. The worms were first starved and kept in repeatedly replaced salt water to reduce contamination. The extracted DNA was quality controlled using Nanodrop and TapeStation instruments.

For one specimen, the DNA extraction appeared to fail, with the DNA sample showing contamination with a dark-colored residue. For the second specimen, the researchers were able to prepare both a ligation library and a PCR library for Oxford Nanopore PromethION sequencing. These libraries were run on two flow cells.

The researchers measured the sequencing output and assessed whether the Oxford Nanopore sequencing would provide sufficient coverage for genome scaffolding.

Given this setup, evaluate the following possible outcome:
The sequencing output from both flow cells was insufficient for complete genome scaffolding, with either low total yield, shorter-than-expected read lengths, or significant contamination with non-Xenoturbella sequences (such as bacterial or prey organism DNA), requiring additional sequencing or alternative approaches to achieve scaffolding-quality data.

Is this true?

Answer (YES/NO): YES